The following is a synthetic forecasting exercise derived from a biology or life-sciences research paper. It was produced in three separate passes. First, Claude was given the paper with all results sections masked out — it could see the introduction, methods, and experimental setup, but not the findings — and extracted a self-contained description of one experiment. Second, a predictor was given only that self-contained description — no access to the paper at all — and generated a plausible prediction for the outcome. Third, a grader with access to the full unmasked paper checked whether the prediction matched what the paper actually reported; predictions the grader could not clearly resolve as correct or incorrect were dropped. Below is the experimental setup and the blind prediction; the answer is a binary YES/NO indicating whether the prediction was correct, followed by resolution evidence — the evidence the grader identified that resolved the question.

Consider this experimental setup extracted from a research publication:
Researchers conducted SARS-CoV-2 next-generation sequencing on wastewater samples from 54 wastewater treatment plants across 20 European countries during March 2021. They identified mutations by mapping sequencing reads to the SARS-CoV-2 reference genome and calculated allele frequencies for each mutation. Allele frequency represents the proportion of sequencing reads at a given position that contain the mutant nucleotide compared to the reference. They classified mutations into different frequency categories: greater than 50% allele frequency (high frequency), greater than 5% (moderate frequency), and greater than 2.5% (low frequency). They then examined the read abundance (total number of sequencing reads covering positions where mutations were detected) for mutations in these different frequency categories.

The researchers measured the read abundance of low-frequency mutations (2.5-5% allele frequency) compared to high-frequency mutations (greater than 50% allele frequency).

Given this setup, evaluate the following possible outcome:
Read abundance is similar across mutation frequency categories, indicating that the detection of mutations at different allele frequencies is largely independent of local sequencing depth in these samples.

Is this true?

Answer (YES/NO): YES